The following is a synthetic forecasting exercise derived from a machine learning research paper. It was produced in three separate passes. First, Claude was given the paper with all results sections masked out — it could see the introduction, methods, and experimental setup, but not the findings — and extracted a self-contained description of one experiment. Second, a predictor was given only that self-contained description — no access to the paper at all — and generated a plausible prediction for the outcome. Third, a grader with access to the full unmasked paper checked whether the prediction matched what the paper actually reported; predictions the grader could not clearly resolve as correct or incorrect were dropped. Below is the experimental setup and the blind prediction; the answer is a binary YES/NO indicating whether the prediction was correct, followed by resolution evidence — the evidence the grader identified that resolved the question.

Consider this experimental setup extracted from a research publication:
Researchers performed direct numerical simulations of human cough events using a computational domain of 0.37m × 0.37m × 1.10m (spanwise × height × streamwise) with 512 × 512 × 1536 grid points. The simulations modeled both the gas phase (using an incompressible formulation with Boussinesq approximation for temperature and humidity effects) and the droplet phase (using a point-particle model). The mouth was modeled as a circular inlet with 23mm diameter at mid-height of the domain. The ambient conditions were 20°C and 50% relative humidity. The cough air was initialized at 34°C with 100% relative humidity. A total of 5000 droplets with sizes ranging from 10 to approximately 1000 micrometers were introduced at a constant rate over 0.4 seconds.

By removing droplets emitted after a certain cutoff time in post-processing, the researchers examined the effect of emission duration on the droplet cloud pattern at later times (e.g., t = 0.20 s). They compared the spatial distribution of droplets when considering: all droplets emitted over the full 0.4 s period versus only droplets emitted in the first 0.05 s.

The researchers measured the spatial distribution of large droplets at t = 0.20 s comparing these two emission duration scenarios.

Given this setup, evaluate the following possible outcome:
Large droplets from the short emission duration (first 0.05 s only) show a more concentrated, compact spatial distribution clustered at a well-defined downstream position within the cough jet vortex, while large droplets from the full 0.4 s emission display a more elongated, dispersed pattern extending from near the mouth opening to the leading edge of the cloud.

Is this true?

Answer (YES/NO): NO